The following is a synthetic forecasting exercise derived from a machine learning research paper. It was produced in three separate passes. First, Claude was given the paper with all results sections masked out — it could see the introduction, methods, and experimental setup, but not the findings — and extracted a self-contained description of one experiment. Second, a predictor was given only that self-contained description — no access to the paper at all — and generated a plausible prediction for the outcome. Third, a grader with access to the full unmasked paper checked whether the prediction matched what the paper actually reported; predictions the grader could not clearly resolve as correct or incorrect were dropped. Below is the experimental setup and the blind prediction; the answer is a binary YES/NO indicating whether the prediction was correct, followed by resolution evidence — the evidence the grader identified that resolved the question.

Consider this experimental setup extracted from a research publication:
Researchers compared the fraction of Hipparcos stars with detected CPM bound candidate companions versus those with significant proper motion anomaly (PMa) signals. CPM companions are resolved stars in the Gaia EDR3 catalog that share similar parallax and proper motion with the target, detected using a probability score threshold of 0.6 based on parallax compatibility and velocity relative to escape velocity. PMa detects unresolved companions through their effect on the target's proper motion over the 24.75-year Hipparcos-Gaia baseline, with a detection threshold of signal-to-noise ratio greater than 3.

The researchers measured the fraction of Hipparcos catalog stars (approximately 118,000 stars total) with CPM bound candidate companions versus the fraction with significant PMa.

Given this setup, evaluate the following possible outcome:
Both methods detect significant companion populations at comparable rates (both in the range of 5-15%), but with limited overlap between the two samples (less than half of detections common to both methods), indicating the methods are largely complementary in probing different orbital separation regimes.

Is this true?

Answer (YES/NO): NO